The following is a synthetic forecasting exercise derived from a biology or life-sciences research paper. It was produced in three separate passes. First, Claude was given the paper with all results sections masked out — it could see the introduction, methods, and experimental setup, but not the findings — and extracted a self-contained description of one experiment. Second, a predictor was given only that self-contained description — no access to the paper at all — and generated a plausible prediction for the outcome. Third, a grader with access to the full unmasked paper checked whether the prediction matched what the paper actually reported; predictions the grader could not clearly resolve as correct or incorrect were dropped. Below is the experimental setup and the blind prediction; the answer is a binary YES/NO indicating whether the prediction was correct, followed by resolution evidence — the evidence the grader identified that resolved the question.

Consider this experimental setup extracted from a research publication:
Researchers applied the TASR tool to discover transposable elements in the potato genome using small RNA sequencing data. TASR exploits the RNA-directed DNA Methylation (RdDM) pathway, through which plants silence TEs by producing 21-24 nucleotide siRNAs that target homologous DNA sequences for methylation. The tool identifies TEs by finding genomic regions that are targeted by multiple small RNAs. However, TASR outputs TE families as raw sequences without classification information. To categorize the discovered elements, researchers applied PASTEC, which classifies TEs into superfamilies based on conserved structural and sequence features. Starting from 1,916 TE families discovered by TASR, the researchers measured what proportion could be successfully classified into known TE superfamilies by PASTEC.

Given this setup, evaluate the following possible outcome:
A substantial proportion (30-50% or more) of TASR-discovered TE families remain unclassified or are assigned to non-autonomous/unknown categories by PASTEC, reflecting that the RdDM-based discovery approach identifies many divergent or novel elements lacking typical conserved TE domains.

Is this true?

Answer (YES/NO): YES